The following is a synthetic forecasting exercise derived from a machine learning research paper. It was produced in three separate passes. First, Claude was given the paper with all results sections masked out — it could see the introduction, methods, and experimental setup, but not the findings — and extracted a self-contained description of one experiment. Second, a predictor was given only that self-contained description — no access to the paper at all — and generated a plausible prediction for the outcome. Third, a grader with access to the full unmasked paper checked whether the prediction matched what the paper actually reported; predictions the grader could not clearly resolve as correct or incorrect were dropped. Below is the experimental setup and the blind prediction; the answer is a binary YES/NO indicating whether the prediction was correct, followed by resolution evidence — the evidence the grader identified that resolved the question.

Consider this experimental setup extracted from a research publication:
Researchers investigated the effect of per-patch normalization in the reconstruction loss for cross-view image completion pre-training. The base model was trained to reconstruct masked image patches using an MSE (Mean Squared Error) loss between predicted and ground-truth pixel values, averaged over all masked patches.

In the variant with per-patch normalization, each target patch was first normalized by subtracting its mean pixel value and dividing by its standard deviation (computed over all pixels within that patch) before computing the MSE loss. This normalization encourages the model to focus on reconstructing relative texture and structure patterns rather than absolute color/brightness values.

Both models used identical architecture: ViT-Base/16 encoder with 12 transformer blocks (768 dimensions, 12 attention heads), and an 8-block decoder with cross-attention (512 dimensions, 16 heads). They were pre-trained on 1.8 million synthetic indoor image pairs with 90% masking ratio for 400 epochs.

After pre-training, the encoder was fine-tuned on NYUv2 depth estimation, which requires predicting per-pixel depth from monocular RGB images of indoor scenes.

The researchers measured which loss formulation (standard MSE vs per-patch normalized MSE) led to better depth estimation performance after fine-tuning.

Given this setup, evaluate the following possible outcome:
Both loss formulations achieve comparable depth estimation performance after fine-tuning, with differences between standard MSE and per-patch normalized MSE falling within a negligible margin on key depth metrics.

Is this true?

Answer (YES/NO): NO